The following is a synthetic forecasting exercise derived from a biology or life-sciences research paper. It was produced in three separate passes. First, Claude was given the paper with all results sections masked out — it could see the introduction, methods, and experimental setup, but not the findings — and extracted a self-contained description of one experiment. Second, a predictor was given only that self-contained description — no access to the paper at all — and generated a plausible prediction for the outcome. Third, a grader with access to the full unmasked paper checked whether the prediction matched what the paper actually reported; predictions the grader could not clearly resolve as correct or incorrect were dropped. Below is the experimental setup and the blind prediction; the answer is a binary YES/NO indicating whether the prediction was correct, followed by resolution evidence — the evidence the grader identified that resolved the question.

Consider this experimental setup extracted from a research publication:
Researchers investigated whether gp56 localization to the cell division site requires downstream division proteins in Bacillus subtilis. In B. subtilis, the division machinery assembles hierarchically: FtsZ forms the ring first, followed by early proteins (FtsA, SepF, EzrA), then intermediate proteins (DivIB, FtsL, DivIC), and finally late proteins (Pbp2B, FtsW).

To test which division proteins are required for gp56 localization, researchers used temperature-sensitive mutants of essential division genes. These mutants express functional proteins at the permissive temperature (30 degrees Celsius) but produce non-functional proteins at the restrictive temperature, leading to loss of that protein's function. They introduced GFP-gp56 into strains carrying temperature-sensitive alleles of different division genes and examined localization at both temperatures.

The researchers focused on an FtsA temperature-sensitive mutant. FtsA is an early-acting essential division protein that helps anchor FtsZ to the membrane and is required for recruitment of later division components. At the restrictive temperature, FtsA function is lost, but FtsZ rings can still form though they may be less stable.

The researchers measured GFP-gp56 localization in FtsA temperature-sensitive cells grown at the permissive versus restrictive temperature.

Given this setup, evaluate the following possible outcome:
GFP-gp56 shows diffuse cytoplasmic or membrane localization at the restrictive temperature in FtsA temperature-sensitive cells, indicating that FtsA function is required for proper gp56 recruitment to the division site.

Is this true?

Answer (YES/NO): YES